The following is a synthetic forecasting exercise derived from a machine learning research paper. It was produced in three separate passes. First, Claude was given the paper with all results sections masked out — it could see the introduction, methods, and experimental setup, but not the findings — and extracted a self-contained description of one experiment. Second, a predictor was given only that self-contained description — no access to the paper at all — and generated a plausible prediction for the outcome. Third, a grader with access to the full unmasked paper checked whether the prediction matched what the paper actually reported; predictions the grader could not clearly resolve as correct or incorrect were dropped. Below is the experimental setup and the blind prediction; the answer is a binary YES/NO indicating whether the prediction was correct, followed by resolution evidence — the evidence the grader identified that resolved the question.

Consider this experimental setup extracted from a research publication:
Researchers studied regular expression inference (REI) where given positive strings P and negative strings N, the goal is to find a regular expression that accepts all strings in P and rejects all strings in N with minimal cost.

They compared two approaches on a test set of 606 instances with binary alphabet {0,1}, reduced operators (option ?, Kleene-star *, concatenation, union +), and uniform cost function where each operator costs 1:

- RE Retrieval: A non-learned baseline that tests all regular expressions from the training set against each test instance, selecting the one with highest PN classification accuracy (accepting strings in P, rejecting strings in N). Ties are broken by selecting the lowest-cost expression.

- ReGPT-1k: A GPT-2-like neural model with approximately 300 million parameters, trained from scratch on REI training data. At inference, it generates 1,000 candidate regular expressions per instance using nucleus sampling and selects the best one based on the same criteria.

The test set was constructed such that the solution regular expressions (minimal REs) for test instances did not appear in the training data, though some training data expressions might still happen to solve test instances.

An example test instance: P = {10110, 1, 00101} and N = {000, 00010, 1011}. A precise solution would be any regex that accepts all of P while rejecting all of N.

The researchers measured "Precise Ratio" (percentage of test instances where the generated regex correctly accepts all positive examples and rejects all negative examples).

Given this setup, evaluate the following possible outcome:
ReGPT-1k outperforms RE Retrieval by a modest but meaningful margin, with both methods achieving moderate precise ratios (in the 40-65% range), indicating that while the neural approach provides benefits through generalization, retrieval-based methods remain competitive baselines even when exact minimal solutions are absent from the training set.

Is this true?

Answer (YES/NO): NO